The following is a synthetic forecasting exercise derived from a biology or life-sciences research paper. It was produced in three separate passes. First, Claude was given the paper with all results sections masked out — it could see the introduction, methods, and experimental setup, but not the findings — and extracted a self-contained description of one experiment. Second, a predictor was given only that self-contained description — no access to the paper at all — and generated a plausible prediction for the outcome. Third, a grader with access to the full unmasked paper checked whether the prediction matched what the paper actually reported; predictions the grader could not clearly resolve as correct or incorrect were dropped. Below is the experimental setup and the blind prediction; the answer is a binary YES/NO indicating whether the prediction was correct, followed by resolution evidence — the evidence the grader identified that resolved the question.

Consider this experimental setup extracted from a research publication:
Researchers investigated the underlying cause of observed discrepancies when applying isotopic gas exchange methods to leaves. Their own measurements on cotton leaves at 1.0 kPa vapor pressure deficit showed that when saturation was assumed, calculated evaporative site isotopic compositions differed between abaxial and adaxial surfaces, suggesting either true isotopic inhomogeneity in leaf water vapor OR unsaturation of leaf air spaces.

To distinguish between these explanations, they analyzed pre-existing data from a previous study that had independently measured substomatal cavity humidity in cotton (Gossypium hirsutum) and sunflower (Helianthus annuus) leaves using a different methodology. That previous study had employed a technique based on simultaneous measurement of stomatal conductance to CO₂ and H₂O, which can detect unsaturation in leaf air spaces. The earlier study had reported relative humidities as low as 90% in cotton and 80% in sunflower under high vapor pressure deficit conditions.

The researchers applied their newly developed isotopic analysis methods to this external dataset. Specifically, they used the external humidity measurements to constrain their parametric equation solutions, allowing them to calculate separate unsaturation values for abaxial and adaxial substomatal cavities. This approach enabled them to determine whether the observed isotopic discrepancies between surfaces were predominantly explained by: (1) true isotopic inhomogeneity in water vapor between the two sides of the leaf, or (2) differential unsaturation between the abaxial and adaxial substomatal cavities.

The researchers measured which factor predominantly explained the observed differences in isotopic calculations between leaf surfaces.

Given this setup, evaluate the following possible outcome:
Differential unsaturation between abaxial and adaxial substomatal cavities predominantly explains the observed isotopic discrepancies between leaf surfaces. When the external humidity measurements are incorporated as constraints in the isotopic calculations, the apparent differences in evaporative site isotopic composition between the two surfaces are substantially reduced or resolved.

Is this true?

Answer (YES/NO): YES